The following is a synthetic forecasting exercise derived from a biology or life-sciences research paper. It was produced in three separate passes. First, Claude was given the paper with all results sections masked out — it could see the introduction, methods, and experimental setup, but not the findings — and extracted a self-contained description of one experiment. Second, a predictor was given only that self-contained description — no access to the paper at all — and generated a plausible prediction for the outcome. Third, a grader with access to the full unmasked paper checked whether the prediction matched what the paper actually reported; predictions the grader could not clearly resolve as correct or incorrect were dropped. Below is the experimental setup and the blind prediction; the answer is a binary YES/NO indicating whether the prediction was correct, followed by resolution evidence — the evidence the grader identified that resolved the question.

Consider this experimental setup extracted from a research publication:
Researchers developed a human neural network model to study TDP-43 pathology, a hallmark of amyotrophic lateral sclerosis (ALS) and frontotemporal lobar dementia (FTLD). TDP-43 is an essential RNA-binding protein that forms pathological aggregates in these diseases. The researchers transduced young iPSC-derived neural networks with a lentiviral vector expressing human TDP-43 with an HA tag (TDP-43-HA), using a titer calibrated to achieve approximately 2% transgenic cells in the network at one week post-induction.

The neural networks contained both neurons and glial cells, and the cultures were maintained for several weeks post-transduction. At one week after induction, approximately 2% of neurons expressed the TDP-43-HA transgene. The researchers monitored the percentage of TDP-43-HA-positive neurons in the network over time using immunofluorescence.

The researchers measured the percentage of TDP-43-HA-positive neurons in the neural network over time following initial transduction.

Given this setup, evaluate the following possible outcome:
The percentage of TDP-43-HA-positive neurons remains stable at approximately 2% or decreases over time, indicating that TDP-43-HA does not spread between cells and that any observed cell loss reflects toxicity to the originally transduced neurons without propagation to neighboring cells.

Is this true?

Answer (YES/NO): NO